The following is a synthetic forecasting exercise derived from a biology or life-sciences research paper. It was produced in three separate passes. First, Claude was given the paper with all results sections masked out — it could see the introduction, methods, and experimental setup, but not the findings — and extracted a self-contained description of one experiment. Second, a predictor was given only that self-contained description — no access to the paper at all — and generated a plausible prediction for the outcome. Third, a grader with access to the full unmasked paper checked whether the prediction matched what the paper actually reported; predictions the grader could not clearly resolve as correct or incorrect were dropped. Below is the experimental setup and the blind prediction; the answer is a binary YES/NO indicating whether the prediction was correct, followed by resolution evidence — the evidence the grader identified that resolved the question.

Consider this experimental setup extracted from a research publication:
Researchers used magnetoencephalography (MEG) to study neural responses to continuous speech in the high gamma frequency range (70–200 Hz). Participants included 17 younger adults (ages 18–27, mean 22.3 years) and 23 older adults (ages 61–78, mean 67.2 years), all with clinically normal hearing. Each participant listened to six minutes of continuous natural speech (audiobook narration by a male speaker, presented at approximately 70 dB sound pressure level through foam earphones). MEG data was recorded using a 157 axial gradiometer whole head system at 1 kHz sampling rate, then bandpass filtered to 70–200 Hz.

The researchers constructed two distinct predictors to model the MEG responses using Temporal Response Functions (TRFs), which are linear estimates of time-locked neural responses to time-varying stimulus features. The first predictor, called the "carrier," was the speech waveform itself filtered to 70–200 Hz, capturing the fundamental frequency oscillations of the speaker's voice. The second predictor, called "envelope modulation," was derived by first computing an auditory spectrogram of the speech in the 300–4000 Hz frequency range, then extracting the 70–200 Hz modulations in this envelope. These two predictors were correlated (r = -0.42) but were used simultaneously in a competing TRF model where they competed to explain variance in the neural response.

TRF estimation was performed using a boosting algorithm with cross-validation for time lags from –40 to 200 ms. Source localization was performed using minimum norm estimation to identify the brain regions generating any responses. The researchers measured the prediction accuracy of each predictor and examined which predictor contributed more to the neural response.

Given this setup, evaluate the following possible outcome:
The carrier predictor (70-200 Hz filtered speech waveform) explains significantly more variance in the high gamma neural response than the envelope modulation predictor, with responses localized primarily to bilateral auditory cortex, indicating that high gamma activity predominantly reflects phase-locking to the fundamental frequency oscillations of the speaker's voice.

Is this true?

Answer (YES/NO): NO